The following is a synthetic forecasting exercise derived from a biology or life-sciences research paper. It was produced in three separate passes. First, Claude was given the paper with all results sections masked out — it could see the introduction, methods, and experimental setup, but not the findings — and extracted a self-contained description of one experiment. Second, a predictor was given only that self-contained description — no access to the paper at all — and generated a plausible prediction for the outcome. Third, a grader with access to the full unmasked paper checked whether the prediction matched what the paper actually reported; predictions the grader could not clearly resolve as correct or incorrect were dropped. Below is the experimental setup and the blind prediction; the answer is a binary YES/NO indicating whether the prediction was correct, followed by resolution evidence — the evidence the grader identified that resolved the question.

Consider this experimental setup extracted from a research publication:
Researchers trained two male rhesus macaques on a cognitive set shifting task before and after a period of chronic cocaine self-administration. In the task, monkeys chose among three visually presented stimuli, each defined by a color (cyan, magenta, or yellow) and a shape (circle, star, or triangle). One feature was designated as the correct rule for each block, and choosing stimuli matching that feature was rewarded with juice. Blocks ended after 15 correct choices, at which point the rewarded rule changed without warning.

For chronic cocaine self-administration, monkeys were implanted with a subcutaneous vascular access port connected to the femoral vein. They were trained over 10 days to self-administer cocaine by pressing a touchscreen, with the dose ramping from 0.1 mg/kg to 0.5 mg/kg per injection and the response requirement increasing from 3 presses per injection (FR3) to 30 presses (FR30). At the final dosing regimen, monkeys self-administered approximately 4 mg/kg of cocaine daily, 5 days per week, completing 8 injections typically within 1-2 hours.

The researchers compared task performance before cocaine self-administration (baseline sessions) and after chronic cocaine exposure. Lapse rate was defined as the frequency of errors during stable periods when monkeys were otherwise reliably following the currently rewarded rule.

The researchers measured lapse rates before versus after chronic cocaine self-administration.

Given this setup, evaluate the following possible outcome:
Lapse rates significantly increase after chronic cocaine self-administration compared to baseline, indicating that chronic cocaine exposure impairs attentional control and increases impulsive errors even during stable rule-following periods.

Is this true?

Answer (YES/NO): NO